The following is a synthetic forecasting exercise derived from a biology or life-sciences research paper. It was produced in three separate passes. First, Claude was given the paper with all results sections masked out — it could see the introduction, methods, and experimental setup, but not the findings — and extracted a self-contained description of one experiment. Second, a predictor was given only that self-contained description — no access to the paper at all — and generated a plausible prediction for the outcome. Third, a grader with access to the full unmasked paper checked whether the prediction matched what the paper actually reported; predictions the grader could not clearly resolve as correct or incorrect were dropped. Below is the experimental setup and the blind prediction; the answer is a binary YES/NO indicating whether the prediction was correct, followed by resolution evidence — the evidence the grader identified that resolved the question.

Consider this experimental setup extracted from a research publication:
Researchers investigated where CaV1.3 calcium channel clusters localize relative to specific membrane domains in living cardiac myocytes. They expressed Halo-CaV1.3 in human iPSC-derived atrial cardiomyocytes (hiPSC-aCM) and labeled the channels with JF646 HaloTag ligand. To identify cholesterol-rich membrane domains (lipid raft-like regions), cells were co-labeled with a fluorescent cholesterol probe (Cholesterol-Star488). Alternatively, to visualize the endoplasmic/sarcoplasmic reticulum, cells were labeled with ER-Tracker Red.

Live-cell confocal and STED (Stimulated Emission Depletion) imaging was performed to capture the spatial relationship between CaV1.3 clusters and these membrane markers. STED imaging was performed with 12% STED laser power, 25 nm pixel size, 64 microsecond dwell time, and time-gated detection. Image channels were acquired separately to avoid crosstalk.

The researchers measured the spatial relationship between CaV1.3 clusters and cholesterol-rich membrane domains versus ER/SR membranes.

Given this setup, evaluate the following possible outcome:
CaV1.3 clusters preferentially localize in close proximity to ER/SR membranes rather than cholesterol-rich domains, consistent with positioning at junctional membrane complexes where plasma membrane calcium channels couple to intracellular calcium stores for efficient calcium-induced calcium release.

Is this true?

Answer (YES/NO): NO